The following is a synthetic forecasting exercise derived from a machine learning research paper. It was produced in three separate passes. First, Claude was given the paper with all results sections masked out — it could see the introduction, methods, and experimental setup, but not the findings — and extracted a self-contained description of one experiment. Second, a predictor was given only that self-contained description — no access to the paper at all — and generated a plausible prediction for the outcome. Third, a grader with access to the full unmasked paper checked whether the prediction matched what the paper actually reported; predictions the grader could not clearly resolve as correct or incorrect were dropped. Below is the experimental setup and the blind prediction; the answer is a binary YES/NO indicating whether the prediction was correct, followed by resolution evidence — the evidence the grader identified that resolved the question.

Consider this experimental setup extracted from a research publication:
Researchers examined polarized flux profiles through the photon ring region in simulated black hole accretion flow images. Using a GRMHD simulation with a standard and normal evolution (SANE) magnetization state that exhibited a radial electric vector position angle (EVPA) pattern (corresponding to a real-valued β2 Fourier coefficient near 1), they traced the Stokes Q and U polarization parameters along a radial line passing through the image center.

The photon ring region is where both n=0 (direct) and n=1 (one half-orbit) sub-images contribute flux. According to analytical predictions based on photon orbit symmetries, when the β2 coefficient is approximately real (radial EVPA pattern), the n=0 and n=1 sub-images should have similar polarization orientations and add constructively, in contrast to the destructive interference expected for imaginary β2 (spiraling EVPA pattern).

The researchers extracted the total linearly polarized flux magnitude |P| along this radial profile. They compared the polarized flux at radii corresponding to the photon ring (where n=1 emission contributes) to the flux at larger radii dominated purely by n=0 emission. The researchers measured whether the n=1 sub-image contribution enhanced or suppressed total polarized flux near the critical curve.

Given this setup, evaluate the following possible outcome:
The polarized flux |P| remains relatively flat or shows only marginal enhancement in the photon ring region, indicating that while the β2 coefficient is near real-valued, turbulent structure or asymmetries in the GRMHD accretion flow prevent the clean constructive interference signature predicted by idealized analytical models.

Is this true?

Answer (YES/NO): NO